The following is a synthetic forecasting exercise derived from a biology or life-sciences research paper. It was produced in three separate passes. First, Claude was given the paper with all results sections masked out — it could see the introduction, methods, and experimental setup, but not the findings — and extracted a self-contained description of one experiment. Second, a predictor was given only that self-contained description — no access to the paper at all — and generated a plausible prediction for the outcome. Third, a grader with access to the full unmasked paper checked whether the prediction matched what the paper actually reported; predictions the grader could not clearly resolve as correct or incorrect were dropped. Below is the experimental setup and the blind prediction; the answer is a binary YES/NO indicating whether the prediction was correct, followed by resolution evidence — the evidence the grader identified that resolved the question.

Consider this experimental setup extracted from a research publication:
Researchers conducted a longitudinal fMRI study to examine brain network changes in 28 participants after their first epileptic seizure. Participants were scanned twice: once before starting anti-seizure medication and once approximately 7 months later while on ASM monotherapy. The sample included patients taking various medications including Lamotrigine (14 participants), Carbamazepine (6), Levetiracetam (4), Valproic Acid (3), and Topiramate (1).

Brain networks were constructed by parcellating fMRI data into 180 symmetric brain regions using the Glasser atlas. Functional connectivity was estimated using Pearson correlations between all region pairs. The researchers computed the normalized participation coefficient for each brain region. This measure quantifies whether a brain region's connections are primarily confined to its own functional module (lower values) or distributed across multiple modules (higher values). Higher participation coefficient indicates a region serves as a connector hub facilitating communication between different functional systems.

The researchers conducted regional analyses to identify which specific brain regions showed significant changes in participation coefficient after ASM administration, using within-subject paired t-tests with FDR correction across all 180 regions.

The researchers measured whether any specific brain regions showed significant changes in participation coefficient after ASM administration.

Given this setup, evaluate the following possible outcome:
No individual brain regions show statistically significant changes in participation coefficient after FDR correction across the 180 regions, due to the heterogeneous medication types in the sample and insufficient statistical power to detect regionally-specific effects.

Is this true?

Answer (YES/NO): YES